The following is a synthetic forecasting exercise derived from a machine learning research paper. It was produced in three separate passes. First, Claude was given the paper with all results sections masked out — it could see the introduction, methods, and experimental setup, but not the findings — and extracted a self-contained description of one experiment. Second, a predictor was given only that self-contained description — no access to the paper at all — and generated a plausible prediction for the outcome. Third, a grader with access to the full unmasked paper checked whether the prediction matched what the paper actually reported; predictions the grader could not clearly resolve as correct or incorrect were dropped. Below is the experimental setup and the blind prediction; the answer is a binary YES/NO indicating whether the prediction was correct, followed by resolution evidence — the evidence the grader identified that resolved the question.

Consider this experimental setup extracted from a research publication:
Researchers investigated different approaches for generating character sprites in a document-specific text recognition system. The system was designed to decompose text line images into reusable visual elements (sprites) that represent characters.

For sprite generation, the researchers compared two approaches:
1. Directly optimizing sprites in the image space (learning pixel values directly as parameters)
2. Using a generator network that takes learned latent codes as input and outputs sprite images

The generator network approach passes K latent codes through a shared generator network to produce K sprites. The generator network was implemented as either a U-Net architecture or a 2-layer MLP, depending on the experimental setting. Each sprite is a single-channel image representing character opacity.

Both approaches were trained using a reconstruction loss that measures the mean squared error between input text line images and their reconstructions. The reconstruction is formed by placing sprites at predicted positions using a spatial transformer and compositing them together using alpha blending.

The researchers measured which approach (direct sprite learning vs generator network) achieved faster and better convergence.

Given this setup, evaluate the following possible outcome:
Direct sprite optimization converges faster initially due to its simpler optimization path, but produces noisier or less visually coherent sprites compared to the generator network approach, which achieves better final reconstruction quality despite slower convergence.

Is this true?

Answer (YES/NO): NO